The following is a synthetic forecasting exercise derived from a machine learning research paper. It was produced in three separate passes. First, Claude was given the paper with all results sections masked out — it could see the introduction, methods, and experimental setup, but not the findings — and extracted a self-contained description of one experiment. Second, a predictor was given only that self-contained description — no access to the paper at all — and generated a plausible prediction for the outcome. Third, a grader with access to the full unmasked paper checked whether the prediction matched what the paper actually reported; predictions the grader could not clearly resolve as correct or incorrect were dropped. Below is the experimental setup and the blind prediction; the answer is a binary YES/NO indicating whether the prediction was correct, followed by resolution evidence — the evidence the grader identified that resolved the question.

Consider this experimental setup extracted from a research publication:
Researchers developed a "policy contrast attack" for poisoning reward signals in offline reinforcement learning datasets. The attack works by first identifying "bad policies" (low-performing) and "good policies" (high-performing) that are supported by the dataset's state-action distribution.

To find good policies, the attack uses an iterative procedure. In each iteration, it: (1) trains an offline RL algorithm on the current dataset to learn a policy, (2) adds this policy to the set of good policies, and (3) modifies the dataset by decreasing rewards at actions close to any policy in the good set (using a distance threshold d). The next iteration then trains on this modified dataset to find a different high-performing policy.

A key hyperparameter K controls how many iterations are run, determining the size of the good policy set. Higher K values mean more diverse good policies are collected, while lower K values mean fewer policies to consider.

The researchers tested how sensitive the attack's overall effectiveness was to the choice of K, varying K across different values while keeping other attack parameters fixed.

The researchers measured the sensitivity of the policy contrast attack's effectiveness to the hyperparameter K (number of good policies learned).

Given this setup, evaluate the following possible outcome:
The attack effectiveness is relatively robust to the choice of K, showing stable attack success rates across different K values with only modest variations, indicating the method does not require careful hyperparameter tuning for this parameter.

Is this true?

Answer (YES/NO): YES